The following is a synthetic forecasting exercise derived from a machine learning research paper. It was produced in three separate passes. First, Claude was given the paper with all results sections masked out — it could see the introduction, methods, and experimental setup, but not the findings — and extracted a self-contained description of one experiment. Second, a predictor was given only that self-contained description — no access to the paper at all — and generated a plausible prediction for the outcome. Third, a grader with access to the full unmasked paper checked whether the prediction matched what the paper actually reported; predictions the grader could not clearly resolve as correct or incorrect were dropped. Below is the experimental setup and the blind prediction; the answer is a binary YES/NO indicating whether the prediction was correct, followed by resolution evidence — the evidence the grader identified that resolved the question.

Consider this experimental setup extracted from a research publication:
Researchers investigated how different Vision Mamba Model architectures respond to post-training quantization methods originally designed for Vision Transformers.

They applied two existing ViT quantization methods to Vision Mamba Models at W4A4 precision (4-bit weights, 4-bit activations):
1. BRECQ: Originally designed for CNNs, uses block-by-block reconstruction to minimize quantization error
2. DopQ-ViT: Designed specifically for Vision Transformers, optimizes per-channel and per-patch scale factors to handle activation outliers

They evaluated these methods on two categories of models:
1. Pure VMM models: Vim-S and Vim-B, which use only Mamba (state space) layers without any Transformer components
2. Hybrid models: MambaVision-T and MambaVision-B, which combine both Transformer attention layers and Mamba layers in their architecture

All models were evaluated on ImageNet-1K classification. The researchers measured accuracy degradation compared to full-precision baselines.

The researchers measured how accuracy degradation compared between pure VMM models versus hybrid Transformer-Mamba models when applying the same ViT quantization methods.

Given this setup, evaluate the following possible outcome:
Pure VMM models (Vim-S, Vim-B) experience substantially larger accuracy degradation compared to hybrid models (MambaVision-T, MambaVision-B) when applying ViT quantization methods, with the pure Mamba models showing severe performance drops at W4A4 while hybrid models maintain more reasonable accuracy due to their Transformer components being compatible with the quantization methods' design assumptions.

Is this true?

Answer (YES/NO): YES